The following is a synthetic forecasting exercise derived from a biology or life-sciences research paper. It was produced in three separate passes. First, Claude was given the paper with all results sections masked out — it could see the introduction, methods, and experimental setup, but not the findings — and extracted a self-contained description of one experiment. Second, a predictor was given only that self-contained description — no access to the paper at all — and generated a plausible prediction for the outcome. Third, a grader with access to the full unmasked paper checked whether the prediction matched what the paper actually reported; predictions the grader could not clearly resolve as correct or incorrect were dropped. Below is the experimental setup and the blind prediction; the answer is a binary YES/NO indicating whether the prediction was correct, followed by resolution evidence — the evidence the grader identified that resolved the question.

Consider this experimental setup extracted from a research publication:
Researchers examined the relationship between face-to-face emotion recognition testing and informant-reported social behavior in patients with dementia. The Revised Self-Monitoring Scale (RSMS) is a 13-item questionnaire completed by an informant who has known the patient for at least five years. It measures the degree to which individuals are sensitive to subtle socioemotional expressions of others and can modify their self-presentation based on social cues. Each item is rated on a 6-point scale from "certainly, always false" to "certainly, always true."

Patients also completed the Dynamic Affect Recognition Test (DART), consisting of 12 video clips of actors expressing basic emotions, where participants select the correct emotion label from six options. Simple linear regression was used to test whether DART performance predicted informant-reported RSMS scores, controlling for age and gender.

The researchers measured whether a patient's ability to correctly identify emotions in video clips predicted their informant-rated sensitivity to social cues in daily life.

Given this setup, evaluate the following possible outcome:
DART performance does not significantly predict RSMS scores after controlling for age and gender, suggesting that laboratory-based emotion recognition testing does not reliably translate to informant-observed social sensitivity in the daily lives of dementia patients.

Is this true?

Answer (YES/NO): NO